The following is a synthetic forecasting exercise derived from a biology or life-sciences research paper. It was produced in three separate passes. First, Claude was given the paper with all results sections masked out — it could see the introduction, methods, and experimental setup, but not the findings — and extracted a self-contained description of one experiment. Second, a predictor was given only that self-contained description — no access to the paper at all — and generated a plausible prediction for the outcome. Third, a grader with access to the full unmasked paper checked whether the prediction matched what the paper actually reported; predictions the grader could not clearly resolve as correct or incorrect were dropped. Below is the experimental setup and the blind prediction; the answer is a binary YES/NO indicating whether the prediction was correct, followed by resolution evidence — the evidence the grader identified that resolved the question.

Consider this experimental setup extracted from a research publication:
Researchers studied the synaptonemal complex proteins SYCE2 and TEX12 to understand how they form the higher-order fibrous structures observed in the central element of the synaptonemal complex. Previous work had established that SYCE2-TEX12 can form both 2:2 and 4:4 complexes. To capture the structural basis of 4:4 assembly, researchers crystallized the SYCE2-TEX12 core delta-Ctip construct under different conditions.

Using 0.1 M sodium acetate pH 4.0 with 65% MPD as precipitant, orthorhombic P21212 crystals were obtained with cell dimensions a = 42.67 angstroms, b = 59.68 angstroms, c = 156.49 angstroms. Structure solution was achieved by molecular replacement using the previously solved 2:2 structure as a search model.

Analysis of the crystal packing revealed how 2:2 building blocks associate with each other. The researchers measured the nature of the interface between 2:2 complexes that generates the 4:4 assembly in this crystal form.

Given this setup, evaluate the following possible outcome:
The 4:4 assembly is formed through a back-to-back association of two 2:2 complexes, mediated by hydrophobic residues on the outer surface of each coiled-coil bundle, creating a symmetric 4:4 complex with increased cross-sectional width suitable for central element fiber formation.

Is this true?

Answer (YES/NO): NO